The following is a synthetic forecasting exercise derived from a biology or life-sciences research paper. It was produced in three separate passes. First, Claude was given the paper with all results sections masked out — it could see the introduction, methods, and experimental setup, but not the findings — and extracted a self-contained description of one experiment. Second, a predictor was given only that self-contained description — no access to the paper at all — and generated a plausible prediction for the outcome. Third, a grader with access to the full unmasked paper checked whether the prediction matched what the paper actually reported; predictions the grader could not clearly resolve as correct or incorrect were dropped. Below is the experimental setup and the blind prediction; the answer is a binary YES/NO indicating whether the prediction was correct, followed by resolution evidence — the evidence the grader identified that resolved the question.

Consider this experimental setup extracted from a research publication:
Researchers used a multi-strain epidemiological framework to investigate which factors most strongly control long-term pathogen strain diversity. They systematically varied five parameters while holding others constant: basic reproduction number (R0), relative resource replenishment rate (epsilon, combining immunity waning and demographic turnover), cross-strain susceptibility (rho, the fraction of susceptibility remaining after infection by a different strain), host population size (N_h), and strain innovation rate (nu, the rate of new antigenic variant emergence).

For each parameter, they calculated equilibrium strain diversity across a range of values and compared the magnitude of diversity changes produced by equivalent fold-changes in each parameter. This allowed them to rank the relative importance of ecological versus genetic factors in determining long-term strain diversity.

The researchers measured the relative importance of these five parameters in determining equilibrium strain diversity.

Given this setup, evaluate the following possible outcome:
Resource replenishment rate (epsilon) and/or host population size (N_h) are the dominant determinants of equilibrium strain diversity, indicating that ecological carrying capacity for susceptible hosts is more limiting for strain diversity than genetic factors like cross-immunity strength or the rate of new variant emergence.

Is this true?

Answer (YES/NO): NO